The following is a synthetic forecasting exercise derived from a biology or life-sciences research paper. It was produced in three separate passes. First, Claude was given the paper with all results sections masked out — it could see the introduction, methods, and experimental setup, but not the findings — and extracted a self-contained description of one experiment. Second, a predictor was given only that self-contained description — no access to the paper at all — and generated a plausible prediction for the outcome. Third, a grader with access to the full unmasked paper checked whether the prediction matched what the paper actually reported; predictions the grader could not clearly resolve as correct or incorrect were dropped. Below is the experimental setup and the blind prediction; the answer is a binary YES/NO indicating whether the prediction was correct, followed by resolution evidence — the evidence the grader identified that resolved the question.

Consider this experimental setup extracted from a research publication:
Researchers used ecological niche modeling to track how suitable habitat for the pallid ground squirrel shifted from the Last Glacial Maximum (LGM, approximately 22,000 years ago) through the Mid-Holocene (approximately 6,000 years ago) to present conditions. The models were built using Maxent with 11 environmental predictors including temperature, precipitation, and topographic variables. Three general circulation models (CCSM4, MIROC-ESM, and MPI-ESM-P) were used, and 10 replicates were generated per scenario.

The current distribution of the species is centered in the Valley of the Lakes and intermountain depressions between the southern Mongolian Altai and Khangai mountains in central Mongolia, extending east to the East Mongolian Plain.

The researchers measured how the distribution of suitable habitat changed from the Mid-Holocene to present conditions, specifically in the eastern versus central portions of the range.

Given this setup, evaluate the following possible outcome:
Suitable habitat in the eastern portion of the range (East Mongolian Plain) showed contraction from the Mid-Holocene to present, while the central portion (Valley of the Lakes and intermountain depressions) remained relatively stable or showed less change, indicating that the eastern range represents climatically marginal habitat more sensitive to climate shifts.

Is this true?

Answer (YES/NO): NO